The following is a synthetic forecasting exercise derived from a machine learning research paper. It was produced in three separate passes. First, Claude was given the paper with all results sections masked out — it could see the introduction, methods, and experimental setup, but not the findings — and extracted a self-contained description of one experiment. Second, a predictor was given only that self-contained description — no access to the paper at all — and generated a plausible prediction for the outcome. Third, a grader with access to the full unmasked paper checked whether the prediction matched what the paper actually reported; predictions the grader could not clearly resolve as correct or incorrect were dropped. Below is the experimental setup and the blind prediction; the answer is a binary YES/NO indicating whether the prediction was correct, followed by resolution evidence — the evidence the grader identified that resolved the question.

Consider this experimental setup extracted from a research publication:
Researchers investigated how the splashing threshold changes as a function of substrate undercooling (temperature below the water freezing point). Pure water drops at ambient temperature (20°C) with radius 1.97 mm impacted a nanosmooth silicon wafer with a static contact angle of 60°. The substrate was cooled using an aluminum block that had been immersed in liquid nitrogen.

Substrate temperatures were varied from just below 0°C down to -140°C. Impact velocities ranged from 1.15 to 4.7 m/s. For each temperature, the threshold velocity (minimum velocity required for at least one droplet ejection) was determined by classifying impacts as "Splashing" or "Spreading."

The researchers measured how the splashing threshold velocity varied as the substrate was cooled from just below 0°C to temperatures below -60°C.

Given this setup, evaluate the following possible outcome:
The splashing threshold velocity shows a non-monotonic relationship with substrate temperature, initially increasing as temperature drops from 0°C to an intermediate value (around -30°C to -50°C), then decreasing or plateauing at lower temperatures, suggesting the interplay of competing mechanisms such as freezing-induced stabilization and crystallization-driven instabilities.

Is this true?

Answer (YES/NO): NO